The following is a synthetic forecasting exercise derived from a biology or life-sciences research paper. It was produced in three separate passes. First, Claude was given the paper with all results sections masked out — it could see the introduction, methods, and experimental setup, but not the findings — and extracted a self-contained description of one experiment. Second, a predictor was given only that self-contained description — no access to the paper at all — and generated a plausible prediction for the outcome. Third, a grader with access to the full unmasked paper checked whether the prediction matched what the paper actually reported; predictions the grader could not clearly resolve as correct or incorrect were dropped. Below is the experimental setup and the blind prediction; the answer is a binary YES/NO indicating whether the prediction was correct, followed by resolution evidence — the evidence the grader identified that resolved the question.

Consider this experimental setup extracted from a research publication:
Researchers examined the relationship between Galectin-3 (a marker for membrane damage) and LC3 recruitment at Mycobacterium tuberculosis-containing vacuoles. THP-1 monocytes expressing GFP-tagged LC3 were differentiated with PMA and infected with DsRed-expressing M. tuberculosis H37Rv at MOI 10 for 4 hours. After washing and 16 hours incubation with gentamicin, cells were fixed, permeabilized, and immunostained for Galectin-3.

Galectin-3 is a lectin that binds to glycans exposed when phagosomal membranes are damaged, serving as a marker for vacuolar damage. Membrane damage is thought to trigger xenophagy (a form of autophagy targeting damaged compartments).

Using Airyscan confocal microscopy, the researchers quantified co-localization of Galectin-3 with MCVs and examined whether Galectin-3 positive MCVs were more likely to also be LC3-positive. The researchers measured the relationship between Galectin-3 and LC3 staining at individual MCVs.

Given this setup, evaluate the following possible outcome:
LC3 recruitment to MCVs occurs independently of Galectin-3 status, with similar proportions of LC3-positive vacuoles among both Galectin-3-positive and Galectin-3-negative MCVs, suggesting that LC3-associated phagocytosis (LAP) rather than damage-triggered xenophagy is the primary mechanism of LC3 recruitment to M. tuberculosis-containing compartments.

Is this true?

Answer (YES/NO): NO